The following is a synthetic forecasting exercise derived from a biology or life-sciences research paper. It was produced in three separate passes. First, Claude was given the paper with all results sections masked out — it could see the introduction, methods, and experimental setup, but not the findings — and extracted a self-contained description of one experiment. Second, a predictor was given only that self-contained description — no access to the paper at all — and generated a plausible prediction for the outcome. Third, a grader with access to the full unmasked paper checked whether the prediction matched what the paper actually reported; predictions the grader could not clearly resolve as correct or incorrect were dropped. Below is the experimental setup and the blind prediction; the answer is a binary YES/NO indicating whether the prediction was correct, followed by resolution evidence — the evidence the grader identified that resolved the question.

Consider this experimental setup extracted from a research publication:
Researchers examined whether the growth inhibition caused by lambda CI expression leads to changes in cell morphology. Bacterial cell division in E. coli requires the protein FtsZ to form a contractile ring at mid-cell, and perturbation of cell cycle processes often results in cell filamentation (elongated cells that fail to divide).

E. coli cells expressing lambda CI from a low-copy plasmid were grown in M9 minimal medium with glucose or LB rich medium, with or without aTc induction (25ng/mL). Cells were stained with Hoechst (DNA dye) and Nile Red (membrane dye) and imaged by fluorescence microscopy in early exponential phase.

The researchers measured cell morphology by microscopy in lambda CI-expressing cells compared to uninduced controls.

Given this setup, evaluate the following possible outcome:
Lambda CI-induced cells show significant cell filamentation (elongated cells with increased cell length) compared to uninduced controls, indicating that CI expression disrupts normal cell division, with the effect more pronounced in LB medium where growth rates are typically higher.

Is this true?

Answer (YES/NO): NO